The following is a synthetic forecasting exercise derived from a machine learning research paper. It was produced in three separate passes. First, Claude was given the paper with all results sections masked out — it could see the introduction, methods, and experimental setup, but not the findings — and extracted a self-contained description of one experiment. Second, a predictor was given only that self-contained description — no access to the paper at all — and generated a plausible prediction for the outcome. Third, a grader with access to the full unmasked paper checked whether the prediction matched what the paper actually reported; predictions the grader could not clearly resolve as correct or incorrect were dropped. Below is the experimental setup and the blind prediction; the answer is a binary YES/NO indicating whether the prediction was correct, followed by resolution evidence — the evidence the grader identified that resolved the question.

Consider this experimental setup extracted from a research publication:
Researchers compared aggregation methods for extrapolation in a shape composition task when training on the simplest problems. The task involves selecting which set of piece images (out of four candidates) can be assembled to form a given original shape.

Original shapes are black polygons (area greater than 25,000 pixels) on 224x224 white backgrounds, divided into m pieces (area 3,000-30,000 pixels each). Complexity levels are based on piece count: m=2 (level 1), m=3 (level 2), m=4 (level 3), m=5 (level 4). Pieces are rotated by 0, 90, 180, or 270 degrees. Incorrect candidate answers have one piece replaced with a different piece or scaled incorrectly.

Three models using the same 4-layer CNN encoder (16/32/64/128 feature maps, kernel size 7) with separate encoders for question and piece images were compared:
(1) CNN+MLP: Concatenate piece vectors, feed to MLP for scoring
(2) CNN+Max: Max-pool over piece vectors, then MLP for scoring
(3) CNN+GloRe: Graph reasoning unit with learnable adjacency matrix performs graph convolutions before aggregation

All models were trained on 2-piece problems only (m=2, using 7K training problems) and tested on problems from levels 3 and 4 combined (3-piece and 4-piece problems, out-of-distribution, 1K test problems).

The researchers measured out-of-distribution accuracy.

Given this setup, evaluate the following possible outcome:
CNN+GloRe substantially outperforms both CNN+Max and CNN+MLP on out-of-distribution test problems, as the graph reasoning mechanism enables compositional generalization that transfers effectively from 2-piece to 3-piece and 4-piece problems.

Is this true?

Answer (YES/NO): NO